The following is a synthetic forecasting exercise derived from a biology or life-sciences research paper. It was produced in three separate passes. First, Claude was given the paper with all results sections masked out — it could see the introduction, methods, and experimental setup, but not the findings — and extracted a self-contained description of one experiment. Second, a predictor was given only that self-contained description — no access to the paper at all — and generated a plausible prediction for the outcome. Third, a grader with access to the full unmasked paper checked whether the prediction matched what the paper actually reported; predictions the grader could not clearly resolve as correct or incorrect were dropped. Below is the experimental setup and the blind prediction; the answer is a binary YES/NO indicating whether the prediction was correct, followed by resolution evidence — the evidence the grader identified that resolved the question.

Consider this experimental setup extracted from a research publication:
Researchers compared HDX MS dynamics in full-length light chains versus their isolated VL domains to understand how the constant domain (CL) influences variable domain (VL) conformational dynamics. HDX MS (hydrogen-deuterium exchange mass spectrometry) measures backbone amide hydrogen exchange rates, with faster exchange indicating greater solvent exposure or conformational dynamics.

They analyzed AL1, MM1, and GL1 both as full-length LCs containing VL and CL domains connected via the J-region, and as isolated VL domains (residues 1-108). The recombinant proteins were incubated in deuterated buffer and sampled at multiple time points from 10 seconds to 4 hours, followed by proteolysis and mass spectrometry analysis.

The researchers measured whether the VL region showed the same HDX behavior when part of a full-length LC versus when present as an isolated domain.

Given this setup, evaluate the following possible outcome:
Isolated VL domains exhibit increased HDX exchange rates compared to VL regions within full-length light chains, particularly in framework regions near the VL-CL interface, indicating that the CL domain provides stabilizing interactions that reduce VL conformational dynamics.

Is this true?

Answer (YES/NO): NO